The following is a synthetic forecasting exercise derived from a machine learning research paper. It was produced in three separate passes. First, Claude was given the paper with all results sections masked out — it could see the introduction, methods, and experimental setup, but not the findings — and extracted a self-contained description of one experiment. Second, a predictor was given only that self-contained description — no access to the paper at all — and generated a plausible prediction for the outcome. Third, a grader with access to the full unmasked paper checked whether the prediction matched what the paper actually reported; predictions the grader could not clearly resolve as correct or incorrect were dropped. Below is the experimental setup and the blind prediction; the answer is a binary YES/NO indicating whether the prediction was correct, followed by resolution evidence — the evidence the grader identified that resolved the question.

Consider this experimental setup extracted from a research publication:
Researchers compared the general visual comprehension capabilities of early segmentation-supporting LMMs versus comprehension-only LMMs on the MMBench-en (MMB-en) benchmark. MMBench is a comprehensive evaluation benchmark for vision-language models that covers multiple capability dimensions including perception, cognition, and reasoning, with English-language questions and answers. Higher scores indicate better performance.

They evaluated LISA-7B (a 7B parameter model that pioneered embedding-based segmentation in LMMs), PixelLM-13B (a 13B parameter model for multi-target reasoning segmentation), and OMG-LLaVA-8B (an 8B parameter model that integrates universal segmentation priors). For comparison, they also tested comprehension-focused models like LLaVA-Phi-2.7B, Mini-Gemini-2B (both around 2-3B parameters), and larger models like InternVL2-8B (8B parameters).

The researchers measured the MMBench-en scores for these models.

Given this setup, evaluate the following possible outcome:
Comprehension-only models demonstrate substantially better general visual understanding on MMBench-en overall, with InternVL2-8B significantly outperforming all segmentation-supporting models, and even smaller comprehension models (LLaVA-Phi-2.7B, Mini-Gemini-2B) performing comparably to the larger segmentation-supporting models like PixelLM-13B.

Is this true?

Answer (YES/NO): NO